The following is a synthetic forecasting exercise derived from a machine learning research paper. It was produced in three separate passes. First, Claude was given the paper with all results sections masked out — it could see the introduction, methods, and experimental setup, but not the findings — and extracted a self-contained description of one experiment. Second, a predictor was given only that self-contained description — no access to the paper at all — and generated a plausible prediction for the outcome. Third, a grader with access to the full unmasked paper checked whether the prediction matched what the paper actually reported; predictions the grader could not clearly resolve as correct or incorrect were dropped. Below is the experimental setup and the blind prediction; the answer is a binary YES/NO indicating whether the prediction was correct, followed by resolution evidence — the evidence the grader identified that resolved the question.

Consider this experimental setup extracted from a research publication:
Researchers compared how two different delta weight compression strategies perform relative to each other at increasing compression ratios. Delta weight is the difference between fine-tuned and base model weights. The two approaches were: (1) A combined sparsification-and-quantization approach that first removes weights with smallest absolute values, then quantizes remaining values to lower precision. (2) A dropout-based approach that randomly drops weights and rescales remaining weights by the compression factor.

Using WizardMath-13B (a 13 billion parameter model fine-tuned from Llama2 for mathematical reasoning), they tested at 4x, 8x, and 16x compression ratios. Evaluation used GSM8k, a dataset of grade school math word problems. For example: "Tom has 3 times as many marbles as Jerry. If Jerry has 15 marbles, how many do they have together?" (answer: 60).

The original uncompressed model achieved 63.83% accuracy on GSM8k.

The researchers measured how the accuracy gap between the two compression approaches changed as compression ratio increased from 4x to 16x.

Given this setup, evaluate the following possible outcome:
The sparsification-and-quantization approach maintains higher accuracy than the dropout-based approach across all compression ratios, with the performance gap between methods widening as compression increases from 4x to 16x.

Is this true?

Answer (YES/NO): NO